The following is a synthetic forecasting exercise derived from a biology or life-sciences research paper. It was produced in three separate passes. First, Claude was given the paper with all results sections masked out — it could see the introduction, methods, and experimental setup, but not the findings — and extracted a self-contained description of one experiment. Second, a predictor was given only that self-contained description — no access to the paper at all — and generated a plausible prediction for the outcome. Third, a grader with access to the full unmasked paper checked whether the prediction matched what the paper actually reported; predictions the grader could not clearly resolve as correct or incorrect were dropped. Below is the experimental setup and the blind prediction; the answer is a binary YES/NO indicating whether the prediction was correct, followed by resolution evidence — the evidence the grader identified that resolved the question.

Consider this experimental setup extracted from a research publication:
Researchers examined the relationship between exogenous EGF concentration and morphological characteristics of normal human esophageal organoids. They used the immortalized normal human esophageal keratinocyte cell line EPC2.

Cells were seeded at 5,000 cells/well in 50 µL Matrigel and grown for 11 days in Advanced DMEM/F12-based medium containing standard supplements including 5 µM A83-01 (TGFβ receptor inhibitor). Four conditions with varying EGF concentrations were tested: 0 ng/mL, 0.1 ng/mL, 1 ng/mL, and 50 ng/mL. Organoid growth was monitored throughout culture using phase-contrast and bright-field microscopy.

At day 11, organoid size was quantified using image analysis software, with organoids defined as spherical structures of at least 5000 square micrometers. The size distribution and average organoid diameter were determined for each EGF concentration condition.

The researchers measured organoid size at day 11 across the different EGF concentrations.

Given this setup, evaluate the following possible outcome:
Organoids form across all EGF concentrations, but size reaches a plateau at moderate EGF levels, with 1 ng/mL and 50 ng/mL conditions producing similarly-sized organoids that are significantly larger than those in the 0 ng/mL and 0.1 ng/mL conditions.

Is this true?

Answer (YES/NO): NO